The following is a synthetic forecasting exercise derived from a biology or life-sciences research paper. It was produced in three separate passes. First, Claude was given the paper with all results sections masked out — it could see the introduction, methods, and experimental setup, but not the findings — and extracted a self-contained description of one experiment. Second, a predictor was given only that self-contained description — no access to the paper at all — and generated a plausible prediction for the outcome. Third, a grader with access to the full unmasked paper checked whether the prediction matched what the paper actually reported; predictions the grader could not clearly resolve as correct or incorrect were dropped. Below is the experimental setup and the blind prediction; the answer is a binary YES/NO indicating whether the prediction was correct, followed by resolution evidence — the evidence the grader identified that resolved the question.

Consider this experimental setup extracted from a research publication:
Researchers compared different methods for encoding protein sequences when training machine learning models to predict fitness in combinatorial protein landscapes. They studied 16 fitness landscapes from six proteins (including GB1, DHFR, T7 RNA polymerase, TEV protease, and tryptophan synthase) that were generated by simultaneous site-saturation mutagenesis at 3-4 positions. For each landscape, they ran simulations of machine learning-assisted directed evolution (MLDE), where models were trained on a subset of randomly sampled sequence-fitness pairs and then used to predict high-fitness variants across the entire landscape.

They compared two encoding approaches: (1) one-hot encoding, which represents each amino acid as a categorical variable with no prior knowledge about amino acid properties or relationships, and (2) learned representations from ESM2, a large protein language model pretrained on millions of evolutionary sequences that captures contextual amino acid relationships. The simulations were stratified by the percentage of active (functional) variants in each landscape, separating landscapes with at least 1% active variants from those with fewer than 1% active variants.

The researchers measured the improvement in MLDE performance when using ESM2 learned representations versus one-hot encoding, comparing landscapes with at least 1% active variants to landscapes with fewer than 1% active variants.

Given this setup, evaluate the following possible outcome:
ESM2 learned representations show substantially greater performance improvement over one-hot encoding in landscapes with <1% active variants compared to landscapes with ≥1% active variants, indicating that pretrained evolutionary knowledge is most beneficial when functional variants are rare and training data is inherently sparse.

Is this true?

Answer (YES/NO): YES